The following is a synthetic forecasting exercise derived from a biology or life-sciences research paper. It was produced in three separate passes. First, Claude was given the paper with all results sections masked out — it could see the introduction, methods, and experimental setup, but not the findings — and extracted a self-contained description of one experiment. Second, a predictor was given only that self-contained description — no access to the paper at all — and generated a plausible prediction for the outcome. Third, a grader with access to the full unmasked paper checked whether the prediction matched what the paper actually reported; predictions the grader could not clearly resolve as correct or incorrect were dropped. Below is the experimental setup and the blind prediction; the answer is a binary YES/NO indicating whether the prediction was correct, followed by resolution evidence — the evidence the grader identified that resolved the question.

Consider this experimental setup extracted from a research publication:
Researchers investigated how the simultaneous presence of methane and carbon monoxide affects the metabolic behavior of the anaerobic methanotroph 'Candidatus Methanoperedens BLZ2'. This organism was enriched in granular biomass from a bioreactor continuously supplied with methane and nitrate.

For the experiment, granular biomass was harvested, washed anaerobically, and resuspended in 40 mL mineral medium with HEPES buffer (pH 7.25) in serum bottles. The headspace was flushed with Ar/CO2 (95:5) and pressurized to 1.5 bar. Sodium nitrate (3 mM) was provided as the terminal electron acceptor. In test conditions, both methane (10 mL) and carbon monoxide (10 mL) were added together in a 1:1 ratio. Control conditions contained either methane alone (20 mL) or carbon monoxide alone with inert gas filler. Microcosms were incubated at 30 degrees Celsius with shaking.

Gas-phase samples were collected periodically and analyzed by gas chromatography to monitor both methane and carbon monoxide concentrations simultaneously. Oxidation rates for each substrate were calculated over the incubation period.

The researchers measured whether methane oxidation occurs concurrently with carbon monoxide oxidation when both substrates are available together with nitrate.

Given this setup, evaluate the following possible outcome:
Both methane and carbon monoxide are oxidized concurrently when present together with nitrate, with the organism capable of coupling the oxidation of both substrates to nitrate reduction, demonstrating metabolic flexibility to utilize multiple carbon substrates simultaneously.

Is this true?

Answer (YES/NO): NO